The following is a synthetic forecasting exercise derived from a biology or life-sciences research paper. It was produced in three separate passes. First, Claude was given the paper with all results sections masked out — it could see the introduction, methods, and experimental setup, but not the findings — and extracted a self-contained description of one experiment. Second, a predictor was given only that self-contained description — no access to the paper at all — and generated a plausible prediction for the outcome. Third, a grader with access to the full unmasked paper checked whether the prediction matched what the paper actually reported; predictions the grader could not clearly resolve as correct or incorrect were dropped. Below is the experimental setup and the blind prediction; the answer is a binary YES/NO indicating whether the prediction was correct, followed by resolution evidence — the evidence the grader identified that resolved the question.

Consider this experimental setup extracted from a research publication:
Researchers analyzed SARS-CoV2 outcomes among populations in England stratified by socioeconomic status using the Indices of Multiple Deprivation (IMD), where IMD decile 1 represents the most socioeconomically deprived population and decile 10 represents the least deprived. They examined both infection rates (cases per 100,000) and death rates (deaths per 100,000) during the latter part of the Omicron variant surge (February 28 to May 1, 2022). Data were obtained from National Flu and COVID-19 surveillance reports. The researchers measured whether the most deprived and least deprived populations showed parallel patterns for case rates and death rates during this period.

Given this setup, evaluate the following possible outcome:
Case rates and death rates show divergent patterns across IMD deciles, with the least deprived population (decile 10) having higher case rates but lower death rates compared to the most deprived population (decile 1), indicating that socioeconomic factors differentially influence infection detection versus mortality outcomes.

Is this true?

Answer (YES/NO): YES